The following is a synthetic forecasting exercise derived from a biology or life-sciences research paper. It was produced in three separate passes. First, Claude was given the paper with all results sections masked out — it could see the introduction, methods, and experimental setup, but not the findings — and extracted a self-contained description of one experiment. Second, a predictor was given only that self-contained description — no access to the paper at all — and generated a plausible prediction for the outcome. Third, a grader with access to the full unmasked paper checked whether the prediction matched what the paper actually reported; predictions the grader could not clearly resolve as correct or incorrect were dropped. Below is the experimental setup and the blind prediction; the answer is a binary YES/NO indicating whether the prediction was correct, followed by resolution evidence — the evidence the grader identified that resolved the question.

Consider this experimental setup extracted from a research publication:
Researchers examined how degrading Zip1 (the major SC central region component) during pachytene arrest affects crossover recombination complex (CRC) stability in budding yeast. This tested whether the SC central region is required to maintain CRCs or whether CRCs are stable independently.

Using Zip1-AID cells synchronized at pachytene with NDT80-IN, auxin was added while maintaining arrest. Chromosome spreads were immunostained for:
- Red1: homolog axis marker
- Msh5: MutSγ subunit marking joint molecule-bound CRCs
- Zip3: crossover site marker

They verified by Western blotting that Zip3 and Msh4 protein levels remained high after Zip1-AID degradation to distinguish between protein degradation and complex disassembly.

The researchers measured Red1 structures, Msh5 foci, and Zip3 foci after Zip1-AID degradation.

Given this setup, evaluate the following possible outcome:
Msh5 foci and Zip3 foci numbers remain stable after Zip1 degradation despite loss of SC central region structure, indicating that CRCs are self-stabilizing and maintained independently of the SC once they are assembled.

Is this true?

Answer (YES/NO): NO